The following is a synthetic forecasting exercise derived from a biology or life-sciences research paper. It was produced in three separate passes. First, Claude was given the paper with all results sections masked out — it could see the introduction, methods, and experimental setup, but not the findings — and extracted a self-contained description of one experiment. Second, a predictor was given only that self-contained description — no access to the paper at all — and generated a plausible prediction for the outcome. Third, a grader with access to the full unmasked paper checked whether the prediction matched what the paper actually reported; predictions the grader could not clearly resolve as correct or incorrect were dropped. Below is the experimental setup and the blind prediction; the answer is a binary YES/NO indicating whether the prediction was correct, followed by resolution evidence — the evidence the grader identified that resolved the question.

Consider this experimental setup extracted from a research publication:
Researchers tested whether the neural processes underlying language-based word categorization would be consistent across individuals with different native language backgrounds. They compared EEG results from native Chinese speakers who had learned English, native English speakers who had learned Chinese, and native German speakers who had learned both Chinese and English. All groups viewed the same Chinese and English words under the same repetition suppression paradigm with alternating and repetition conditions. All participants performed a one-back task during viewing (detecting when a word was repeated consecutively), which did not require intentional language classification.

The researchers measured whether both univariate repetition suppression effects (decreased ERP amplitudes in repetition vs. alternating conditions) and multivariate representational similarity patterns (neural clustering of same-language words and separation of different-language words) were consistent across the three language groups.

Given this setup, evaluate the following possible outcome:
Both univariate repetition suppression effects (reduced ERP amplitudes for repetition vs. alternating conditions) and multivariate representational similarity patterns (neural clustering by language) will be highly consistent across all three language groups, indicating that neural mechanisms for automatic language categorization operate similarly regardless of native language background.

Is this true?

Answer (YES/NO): YES